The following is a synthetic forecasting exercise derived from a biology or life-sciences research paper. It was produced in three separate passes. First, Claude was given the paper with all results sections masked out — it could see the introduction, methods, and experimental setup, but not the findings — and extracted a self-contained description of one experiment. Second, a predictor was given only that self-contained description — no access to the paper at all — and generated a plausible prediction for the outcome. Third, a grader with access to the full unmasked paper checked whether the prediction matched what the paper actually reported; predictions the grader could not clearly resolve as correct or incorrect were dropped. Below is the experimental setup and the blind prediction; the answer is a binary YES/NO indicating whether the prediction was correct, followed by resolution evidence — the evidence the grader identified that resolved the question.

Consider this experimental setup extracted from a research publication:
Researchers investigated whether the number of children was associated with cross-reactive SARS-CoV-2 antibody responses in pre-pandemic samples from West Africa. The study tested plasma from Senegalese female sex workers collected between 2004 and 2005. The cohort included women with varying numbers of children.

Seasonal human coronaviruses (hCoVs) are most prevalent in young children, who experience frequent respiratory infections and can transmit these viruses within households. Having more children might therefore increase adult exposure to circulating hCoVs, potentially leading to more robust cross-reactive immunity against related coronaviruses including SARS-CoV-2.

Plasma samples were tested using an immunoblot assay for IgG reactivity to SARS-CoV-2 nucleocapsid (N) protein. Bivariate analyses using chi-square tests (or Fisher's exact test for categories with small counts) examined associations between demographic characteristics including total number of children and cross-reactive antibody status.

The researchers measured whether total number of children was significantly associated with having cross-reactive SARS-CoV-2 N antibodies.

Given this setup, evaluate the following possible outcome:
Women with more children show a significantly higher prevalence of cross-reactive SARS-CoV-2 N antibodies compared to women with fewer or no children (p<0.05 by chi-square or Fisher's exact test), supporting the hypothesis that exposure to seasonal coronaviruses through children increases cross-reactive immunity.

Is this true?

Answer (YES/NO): YES